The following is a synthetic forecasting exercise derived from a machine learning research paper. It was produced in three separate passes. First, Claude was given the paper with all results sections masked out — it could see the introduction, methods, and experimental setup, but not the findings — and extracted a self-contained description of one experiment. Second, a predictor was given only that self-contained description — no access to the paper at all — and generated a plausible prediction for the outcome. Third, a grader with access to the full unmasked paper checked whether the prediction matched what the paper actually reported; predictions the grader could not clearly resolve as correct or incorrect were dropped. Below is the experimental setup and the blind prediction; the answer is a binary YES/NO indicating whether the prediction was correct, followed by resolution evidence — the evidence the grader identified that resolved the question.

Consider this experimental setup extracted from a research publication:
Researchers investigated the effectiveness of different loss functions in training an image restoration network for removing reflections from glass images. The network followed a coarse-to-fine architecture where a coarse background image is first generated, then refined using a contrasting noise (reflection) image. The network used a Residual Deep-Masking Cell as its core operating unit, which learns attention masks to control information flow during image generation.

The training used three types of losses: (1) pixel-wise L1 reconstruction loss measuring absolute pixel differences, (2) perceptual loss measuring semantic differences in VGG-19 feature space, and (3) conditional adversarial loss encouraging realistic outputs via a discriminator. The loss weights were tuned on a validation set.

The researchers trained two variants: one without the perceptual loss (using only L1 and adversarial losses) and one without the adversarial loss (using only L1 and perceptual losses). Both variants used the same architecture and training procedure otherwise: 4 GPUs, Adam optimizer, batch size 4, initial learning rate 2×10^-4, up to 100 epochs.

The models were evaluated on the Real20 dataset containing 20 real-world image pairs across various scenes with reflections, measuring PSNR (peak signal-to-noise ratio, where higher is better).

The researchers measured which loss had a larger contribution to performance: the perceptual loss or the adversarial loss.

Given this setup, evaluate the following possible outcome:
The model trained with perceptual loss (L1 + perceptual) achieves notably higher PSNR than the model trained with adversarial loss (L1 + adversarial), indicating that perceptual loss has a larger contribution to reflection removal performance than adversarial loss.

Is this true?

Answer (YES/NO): YES